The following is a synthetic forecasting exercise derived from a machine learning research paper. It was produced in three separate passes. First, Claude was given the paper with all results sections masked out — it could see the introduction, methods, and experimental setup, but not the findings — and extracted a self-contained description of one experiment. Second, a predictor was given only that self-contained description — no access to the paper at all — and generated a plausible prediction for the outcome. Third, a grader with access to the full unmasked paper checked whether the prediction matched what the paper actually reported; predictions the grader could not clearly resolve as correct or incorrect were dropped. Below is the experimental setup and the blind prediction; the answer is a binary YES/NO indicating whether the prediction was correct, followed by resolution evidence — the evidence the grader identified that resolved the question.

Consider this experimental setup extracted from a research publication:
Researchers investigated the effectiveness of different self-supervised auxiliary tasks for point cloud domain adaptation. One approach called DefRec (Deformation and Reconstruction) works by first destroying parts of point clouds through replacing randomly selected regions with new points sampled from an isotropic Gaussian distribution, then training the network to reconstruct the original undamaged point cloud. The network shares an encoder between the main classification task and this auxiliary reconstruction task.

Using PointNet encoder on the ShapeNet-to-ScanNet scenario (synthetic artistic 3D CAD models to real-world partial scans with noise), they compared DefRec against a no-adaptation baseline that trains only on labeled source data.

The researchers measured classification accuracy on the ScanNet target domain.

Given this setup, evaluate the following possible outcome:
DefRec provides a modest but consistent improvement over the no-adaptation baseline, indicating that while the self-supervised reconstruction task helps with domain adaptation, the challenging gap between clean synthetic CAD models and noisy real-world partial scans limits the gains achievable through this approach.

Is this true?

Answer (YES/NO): YES